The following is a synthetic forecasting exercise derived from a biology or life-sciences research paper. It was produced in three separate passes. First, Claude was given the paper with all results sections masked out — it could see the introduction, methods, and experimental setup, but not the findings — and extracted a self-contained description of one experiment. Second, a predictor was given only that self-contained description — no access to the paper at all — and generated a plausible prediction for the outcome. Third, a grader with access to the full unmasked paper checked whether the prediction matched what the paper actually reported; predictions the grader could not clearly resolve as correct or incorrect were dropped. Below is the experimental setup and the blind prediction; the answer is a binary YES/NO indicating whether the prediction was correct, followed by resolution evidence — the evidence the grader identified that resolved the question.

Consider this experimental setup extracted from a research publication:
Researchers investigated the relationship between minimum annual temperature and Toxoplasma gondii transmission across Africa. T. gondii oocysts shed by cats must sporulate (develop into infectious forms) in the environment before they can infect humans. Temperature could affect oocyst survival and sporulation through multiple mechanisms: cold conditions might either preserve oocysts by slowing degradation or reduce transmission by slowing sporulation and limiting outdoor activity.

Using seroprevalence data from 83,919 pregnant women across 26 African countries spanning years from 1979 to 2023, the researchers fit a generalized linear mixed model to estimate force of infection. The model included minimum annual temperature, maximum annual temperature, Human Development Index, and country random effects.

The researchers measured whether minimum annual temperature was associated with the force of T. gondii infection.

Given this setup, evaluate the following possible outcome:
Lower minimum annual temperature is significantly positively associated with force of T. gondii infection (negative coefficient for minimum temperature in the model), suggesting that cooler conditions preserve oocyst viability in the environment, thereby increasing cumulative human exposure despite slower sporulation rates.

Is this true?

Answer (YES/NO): NO